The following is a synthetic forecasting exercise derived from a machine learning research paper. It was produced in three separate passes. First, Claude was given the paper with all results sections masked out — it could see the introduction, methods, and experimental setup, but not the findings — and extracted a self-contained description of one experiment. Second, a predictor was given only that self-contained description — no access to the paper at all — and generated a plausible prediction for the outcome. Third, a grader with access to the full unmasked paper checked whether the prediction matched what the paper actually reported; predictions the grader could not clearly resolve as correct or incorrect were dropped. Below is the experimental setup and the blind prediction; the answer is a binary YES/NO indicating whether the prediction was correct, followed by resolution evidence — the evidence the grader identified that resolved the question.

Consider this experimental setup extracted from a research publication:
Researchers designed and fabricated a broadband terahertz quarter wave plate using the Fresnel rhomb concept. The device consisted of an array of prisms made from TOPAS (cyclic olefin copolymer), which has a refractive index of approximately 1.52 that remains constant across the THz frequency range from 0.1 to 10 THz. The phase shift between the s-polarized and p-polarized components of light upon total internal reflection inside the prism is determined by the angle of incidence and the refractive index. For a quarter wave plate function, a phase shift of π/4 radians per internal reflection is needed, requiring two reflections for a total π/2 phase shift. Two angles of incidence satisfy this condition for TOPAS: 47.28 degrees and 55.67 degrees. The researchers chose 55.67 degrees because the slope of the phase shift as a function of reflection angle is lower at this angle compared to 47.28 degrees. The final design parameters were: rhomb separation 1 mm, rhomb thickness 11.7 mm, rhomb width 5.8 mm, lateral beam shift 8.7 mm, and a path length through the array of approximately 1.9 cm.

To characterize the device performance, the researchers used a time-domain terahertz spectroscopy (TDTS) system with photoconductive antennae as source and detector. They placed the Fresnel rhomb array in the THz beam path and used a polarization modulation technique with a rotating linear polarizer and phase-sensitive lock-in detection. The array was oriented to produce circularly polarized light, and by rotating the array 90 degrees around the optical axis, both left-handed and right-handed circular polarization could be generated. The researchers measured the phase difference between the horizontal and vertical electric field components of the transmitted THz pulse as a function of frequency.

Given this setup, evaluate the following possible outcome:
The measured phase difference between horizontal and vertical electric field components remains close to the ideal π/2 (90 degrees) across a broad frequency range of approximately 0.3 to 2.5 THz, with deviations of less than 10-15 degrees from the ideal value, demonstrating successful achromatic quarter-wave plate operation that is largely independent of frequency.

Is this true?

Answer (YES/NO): NO